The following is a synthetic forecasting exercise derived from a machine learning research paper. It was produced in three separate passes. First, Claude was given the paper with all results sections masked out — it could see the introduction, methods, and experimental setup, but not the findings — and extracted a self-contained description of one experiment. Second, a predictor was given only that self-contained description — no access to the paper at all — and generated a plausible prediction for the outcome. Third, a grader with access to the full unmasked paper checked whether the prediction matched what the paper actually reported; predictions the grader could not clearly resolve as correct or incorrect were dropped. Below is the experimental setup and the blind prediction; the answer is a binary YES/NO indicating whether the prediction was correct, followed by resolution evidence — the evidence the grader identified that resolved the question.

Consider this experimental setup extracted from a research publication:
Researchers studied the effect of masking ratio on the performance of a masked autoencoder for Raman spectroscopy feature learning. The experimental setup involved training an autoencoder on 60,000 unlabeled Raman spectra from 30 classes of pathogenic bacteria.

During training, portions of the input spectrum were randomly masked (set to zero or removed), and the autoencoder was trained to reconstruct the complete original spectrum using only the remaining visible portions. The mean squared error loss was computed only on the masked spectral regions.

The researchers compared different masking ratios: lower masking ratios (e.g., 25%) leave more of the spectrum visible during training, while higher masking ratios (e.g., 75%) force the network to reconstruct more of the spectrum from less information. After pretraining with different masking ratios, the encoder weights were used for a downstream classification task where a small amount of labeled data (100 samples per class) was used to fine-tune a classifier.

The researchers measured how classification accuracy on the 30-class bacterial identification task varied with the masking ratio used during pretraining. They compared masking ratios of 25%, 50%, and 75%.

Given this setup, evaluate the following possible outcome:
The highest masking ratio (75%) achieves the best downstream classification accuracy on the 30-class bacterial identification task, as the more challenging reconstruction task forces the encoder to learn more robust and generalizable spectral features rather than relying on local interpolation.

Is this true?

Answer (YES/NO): NO